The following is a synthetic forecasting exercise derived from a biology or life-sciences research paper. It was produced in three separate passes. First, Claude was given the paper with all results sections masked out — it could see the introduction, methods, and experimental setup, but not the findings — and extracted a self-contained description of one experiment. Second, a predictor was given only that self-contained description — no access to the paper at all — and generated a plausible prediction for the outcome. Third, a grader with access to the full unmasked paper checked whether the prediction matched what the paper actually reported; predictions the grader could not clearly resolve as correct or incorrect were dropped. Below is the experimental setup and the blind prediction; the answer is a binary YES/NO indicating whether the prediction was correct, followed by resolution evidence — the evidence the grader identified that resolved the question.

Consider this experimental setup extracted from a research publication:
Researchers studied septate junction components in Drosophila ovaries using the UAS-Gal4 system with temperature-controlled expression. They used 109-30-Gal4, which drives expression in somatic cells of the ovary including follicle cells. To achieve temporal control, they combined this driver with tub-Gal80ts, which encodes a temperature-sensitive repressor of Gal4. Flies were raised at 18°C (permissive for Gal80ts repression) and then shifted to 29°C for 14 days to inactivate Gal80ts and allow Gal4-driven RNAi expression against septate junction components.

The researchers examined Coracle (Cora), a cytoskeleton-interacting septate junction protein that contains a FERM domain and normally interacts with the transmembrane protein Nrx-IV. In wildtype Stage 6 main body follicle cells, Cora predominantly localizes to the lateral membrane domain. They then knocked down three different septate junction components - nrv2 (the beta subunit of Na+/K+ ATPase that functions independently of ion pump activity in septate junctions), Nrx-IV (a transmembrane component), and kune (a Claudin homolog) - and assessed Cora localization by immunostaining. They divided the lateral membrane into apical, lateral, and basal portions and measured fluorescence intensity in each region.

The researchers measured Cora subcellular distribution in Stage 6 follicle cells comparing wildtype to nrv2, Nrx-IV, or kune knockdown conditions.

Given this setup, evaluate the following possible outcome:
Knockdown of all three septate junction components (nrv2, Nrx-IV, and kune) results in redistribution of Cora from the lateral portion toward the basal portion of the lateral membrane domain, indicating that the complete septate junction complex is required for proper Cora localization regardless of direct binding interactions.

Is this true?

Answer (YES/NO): NO